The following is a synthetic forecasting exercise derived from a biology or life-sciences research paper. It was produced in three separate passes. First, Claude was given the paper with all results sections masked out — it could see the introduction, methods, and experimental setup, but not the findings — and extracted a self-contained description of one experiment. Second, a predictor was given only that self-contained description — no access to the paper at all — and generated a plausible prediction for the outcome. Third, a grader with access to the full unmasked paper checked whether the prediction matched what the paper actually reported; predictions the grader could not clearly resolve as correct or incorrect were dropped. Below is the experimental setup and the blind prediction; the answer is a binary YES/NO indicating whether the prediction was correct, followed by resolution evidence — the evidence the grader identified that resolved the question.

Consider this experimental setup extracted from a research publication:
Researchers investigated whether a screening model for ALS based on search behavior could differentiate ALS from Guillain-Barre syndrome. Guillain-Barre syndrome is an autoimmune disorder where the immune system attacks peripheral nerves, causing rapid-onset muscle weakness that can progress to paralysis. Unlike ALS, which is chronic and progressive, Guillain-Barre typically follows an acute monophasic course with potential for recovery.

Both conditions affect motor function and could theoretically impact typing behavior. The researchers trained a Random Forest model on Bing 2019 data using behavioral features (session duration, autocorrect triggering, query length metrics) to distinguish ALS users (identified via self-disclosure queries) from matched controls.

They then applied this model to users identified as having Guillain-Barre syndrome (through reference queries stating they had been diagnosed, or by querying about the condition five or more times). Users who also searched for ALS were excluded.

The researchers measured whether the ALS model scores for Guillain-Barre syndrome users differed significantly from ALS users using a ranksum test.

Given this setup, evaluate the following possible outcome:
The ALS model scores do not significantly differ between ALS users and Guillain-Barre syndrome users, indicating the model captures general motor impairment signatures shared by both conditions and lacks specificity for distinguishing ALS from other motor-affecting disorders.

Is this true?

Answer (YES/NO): NO